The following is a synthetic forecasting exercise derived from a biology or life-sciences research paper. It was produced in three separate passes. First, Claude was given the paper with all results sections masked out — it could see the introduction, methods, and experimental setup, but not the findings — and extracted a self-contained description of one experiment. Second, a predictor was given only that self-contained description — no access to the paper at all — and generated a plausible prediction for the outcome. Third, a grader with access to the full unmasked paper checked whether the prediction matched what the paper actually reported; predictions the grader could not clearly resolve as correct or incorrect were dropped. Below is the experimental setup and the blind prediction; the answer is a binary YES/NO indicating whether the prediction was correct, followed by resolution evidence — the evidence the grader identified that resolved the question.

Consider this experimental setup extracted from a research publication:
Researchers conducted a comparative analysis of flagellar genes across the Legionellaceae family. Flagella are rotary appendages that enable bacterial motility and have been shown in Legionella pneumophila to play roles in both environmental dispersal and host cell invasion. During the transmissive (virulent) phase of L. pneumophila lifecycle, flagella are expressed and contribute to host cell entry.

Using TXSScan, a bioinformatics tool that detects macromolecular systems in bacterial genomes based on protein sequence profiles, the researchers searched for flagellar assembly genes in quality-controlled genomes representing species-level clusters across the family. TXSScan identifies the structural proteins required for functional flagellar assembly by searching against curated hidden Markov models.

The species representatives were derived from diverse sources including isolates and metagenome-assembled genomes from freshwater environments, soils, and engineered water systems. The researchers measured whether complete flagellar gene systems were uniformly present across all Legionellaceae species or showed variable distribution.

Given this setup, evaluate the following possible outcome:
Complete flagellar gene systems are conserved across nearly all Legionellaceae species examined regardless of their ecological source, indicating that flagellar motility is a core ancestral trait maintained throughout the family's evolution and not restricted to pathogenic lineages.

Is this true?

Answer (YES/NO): NO